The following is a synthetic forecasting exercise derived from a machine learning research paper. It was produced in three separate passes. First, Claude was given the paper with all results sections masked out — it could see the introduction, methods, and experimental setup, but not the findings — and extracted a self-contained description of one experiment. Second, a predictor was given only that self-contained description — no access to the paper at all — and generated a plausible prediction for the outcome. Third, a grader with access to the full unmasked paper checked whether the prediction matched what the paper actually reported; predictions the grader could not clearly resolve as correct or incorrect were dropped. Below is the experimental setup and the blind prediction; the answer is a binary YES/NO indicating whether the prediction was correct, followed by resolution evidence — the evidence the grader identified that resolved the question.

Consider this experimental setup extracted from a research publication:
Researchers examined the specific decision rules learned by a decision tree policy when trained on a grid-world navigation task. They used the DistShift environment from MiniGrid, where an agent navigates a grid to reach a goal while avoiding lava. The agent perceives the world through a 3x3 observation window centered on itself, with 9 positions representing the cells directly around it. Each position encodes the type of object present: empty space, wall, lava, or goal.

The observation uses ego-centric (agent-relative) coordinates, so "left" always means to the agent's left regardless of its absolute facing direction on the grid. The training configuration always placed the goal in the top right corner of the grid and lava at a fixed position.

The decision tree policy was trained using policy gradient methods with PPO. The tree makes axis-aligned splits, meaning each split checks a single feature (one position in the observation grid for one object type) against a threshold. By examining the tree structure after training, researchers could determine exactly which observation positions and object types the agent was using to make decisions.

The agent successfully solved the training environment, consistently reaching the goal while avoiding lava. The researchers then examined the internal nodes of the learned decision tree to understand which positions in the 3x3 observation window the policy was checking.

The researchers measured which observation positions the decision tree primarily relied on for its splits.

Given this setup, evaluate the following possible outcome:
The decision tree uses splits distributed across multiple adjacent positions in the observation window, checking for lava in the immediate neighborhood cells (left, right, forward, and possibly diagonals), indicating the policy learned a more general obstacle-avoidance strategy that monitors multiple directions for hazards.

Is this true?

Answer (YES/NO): NO